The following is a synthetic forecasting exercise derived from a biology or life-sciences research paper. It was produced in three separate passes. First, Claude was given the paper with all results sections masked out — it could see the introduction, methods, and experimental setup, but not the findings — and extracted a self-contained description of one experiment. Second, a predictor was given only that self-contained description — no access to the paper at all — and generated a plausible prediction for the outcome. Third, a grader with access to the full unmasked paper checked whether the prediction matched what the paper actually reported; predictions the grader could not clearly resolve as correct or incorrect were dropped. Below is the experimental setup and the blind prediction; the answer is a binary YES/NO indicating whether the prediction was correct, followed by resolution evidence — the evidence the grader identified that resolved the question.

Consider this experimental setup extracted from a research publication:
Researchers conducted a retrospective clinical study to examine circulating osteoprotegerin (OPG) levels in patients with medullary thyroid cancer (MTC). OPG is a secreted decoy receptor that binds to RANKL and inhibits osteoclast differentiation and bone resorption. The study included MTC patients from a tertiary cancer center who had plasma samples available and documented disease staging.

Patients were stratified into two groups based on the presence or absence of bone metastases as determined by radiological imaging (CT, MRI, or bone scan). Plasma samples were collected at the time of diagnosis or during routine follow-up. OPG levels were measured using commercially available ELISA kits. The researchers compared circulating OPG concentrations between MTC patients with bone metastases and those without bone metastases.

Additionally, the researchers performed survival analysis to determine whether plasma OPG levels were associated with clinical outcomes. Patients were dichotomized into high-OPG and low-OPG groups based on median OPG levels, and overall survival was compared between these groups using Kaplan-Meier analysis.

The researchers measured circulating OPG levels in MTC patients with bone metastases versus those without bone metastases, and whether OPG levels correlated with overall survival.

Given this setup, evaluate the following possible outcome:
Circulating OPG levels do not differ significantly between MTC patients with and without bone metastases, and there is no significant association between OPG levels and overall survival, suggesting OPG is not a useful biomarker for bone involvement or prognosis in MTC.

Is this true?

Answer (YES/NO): NO